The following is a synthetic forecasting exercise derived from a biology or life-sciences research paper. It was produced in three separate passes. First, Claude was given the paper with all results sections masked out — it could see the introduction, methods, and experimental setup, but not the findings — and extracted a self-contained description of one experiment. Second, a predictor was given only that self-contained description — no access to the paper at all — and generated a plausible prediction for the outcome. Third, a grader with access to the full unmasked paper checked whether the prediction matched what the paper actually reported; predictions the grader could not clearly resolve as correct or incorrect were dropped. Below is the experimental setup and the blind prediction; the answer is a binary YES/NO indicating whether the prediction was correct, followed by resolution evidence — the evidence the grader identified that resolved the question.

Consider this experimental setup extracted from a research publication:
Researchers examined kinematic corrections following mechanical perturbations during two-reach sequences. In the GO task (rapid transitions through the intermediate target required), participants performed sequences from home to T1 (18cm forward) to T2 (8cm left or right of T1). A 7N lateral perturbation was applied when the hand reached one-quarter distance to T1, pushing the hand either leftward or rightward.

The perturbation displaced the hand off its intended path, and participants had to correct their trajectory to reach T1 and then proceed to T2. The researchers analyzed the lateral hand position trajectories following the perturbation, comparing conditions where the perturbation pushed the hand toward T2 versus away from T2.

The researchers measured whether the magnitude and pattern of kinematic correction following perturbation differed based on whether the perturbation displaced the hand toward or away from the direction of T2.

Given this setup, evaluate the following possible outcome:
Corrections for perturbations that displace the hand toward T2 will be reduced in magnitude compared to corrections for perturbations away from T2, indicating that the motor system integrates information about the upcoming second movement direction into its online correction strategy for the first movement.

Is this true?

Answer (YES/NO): NO